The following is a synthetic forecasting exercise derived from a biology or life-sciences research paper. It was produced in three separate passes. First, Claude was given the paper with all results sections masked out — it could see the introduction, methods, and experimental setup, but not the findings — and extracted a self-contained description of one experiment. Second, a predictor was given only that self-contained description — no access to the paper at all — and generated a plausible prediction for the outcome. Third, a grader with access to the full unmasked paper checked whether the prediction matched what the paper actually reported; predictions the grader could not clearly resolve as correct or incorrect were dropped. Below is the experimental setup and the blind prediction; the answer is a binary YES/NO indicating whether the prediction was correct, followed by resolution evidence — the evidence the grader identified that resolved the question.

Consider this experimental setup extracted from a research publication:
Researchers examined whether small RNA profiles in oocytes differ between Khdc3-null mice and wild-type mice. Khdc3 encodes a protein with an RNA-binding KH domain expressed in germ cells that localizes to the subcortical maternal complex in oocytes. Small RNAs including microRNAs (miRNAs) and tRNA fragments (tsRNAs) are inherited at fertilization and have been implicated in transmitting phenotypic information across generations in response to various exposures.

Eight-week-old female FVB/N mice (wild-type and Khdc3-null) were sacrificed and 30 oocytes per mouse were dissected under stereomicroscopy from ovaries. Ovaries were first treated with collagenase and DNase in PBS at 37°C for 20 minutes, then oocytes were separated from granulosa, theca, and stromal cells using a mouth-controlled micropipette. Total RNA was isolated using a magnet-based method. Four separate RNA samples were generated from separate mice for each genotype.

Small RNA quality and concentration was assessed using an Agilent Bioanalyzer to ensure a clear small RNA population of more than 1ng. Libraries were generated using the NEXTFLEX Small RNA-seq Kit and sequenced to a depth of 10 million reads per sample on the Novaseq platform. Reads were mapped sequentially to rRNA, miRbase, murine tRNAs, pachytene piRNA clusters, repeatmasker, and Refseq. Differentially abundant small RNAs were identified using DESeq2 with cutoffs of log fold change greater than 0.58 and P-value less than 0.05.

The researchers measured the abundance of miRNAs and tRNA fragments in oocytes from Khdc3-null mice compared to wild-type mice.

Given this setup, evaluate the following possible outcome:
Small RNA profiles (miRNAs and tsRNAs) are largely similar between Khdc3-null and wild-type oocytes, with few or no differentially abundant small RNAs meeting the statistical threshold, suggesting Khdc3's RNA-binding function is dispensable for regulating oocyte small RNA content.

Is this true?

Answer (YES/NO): NO